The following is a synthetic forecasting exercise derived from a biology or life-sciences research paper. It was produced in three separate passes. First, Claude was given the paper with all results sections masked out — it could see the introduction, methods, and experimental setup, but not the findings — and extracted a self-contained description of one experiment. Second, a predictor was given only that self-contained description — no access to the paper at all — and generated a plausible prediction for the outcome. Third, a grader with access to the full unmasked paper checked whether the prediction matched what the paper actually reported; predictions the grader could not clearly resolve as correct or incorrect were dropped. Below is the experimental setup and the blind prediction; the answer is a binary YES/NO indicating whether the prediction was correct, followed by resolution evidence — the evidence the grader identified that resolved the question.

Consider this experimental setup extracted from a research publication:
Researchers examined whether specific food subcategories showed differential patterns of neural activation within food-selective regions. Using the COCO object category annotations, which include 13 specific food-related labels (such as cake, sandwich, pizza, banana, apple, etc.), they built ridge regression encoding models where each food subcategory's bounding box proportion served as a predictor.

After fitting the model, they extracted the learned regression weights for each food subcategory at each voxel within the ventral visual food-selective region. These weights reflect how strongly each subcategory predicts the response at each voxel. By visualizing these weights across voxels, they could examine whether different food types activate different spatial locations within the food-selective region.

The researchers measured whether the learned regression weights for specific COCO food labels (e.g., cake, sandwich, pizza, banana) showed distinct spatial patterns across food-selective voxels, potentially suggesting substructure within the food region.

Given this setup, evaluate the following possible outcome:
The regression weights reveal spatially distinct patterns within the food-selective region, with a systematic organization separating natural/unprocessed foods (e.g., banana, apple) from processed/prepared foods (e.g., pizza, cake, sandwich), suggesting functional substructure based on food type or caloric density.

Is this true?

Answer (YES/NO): NO